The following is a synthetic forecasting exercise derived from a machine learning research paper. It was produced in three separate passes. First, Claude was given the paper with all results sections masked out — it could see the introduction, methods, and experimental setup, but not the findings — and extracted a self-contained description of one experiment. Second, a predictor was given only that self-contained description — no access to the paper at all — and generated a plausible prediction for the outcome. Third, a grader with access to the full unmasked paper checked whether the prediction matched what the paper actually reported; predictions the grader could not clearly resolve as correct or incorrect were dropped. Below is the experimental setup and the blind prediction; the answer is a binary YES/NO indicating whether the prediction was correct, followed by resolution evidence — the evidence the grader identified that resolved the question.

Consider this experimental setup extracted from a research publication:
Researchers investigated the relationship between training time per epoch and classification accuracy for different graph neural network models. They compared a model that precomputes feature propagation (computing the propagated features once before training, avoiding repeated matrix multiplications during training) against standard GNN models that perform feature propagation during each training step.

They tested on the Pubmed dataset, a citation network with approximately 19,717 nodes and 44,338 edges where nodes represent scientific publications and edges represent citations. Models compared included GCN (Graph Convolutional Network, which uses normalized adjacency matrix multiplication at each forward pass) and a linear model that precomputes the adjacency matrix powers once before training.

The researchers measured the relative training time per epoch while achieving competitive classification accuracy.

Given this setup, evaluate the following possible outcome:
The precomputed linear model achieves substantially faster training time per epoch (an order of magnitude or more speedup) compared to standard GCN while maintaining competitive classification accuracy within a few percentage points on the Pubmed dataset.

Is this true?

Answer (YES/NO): NO